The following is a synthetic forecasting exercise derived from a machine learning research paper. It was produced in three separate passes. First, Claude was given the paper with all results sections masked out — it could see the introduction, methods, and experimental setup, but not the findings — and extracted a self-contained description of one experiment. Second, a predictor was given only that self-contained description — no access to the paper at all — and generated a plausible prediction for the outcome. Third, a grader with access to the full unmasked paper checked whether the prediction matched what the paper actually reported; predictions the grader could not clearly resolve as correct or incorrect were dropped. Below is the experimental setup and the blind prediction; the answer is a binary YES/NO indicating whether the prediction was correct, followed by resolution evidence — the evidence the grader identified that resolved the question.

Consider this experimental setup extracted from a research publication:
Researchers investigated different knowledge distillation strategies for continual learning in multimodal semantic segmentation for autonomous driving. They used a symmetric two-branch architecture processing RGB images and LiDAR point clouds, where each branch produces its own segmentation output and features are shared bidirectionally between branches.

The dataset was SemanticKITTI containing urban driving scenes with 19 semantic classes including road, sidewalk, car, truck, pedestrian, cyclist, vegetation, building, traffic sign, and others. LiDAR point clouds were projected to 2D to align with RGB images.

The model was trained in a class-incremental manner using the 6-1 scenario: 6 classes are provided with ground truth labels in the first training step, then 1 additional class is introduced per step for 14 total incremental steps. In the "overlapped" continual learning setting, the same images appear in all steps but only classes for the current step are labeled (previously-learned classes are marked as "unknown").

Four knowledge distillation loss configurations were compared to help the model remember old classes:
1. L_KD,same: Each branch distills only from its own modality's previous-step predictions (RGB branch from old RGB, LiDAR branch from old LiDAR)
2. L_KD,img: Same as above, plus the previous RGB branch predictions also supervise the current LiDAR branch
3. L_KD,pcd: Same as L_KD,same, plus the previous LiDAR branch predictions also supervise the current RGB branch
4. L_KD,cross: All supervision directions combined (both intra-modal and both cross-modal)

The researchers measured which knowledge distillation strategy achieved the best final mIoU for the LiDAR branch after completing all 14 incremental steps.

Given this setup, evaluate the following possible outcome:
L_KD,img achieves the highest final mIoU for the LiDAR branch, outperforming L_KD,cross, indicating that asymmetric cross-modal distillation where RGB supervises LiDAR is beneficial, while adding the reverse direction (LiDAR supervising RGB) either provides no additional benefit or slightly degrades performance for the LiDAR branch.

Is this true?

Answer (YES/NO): NO